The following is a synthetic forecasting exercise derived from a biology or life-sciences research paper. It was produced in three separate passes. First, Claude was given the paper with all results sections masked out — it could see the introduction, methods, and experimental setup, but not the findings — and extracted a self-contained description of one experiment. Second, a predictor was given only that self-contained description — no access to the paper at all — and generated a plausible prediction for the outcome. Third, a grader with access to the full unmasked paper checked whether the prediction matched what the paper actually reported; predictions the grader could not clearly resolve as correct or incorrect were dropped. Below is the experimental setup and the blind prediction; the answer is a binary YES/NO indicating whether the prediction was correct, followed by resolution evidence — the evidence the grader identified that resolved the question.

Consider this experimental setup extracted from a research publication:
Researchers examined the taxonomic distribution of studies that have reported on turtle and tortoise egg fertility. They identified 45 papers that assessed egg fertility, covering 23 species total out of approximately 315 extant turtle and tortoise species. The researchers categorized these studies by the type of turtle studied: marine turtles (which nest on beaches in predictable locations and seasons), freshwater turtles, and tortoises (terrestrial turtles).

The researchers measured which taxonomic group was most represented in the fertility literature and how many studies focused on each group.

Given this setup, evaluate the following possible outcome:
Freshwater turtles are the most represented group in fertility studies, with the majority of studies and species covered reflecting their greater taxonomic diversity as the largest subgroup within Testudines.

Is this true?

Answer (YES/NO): NO